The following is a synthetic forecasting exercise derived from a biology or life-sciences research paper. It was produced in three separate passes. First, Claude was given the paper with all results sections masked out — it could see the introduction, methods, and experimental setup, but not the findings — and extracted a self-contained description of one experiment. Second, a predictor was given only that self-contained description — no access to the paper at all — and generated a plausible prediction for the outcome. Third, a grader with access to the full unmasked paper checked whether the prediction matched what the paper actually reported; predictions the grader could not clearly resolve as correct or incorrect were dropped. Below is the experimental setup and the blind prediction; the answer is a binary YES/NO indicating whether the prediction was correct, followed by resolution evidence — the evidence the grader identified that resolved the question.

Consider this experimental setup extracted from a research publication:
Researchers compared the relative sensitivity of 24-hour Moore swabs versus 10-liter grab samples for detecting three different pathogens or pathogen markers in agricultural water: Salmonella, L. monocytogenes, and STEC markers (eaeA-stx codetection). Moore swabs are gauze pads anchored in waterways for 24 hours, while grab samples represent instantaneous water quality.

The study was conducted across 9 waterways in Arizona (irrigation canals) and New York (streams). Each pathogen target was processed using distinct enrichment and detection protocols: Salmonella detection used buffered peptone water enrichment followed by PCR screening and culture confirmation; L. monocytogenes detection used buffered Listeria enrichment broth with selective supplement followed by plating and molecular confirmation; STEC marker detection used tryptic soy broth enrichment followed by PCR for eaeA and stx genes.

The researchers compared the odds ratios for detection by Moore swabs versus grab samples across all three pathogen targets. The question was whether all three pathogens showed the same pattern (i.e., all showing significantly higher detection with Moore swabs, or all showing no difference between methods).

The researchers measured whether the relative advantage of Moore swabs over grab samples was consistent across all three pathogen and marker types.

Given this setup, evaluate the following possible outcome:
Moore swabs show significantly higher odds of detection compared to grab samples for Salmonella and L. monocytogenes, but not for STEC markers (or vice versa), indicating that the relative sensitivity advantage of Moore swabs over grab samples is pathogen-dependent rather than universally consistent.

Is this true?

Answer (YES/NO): NO